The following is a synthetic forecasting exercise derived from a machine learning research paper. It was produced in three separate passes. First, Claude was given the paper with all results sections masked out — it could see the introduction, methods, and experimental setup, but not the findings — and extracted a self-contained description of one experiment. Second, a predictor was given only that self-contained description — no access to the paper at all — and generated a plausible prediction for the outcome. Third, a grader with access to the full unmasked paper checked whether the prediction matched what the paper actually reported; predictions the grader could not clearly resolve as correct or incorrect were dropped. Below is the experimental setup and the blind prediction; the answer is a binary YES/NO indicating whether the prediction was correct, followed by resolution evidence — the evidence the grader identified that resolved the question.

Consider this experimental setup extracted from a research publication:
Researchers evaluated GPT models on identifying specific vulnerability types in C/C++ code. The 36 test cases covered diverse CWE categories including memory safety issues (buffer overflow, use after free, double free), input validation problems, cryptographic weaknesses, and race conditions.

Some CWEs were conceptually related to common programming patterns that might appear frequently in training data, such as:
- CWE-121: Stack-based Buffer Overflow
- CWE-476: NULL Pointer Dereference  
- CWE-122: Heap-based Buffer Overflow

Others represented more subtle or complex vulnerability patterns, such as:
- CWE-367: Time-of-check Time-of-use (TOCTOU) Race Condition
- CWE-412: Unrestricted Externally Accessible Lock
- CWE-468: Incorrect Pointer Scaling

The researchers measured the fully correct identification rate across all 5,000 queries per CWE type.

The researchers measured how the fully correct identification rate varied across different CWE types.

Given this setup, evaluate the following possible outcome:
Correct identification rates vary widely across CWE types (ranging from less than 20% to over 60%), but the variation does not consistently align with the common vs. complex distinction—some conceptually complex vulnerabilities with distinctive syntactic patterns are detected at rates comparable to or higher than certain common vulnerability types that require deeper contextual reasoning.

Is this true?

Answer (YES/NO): NO